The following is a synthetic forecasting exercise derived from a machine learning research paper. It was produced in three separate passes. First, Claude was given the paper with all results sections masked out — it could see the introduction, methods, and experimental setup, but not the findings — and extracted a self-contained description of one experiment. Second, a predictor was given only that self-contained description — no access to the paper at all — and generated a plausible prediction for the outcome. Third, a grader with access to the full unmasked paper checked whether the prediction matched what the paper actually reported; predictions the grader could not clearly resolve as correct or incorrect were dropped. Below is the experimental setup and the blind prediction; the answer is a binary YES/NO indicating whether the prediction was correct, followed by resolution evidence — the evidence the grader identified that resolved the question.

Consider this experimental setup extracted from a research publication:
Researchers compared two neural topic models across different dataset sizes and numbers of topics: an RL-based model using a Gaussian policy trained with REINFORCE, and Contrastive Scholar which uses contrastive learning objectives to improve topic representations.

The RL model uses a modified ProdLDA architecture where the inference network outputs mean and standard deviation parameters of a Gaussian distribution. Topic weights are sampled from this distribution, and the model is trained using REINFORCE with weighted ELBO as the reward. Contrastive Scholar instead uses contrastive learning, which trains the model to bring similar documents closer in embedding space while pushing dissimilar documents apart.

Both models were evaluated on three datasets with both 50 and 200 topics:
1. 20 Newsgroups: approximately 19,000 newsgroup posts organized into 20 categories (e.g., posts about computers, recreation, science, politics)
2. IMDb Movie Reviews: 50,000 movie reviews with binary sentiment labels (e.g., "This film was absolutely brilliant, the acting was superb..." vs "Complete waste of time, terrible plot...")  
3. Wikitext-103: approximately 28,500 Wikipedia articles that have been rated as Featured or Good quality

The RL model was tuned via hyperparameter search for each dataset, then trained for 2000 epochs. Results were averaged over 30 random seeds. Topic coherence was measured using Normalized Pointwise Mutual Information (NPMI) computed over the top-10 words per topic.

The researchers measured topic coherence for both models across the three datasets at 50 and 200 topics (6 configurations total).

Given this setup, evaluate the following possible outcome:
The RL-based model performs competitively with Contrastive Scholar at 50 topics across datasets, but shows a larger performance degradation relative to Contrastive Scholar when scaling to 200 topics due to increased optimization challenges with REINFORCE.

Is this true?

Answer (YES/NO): NO